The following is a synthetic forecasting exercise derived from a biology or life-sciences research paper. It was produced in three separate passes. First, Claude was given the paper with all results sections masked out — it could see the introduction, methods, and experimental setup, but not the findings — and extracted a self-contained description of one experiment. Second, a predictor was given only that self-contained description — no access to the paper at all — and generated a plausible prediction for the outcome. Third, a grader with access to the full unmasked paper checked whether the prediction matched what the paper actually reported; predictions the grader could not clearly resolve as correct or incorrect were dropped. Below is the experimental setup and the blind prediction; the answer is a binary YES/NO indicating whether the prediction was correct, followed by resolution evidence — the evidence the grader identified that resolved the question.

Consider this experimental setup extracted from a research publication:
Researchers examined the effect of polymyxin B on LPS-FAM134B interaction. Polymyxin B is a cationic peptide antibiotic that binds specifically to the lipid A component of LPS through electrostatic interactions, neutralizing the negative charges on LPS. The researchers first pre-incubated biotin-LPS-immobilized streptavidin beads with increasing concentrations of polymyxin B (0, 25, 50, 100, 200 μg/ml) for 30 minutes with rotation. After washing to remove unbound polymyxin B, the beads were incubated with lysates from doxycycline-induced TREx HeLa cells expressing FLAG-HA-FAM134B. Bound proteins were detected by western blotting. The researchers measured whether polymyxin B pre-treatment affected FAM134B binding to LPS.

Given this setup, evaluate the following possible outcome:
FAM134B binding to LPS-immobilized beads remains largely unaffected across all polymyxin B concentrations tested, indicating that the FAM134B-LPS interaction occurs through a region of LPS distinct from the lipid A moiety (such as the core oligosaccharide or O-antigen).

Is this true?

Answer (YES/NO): NO